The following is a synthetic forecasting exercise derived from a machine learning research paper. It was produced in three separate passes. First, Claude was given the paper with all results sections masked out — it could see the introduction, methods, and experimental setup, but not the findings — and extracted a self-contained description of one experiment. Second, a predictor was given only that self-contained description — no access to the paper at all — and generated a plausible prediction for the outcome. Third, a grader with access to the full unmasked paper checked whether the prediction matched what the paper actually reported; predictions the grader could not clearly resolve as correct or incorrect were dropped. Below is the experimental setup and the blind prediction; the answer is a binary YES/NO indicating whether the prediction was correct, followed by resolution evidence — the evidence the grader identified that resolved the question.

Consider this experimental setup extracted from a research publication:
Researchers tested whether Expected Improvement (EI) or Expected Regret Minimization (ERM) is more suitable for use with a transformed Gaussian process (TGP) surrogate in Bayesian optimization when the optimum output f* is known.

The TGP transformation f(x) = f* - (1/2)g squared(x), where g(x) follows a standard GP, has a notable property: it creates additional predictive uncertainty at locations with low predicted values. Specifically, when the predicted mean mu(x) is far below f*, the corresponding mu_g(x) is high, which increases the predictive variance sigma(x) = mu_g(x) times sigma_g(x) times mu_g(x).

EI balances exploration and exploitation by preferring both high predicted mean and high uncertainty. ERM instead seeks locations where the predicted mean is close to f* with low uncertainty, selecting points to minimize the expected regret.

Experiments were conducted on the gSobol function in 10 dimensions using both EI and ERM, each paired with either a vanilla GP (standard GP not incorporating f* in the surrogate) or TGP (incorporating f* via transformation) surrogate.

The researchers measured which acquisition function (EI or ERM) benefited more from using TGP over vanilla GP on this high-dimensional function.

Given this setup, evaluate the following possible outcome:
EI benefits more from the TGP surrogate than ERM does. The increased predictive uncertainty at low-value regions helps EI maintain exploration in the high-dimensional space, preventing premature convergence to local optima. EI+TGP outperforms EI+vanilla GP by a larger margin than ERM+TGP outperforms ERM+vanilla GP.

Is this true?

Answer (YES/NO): NO